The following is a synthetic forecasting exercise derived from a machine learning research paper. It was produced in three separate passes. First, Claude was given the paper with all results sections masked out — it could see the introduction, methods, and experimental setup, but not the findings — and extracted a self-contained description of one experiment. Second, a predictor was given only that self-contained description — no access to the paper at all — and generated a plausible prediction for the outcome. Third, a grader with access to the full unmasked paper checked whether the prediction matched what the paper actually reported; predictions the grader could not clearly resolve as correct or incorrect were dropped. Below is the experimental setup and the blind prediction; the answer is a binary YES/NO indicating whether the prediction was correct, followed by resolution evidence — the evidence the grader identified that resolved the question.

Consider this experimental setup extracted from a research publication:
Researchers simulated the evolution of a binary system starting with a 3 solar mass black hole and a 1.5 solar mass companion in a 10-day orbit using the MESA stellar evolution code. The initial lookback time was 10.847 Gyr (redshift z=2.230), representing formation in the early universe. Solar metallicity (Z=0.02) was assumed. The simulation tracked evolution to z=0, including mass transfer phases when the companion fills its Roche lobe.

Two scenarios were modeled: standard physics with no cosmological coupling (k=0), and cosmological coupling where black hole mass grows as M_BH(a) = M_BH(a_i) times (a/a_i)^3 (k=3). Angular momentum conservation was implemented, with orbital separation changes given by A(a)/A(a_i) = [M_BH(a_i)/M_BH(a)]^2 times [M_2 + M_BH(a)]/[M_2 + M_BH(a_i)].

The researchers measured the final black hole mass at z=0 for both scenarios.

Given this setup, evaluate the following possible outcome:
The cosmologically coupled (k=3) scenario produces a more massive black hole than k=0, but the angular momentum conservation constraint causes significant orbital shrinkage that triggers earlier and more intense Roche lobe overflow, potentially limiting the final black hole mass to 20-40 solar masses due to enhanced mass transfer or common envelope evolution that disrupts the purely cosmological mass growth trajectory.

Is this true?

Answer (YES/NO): NO